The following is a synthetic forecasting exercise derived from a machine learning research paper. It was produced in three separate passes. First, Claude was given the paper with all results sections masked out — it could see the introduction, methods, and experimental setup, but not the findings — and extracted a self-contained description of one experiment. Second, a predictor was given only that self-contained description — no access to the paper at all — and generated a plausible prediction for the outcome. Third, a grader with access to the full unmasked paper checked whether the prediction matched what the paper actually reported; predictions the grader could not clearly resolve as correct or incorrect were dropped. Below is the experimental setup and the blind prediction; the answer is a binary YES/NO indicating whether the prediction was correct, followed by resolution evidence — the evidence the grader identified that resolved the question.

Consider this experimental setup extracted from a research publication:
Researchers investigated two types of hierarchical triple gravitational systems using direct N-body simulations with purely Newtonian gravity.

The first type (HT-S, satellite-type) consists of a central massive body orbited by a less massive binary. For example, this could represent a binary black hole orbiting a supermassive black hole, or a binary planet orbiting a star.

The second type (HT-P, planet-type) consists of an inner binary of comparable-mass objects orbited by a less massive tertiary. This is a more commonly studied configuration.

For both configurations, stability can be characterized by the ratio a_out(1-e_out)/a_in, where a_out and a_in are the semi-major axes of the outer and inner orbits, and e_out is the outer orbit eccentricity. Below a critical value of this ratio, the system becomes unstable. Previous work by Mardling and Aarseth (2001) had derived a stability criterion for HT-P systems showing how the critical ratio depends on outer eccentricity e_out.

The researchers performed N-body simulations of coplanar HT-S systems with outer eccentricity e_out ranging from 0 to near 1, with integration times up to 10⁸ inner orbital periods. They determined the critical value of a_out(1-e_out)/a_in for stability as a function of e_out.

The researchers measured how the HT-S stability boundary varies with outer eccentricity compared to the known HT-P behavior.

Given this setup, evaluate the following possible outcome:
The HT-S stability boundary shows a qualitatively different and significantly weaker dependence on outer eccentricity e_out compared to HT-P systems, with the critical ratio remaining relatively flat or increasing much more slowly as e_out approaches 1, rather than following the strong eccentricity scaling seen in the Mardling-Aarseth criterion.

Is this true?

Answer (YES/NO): NO